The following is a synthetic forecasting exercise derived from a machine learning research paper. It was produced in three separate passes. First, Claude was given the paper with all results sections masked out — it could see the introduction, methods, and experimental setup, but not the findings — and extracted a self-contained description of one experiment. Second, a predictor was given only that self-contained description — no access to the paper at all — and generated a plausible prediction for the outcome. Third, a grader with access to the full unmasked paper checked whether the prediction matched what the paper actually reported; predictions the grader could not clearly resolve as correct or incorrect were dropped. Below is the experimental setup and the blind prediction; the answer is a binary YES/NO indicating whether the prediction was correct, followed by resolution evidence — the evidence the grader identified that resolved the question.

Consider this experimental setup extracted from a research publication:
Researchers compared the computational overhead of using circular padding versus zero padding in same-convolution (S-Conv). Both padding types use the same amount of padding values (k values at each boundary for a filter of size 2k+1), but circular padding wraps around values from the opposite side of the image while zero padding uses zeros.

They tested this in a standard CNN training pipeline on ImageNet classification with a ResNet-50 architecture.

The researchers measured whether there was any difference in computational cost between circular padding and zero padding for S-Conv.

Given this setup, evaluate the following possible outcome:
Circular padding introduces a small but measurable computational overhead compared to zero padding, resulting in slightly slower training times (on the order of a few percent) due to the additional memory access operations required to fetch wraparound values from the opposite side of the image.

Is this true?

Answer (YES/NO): NO